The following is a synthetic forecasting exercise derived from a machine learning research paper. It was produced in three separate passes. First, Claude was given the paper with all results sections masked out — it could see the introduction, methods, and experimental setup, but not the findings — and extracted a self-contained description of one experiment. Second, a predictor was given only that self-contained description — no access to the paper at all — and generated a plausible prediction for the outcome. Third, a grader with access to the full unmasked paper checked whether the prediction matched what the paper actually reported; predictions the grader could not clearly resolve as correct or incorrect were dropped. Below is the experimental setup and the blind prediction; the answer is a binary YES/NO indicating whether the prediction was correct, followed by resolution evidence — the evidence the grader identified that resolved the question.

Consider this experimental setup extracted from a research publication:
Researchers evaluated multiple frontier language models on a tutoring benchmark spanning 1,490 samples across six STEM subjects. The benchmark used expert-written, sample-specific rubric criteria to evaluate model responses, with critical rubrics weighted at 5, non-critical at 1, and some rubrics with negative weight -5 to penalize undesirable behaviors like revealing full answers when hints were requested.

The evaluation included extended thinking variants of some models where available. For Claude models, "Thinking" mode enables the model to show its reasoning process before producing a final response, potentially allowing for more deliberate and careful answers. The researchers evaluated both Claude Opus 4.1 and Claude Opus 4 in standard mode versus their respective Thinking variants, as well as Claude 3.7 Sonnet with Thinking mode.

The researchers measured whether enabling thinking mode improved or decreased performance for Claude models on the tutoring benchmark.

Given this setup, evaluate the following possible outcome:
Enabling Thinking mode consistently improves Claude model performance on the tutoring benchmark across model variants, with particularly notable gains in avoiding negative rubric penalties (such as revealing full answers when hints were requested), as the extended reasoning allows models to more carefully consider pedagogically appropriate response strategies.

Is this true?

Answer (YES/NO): NO